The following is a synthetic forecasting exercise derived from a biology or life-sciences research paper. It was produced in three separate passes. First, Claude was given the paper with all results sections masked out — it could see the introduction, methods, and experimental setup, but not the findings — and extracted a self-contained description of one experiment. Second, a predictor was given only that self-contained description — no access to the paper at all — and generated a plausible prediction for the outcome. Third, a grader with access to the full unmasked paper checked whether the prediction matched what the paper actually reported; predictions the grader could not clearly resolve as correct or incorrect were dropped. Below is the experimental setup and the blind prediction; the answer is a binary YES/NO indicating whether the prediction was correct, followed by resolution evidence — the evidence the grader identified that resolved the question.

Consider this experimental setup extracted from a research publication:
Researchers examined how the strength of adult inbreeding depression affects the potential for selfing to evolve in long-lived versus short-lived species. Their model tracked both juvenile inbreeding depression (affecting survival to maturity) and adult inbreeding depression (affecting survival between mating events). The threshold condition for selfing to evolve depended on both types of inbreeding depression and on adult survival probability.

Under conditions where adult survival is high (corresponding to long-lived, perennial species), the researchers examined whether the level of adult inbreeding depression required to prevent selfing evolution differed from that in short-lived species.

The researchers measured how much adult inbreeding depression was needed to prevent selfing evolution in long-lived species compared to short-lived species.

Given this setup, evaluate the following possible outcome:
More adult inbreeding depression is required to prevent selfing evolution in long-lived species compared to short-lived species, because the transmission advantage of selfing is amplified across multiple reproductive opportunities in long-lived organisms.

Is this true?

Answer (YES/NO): NO